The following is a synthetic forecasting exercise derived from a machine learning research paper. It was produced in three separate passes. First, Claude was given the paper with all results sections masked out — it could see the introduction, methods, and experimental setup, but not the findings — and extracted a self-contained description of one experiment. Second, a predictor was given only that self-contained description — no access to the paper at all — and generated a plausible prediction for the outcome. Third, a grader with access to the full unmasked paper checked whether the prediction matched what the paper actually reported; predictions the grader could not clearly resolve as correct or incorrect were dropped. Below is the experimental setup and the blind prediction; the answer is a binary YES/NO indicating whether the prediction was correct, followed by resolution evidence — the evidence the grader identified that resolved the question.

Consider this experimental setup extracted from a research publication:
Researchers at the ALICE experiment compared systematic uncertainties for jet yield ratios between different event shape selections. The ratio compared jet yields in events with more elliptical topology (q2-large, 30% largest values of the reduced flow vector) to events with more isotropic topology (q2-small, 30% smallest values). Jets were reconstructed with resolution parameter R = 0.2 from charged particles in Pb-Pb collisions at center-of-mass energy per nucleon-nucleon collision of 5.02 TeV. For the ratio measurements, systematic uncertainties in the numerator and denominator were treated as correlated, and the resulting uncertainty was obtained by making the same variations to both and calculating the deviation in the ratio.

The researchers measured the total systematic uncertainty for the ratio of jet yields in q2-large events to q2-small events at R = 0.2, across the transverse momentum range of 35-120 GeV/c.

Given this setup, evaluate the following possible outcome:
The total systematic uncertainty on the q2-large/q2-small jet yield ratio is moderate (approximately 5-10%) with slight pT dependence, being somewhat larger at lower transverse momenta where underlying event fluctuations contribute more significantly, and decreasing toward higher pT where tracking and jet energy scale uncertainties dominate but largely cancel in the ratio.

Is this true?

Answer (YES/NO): NO